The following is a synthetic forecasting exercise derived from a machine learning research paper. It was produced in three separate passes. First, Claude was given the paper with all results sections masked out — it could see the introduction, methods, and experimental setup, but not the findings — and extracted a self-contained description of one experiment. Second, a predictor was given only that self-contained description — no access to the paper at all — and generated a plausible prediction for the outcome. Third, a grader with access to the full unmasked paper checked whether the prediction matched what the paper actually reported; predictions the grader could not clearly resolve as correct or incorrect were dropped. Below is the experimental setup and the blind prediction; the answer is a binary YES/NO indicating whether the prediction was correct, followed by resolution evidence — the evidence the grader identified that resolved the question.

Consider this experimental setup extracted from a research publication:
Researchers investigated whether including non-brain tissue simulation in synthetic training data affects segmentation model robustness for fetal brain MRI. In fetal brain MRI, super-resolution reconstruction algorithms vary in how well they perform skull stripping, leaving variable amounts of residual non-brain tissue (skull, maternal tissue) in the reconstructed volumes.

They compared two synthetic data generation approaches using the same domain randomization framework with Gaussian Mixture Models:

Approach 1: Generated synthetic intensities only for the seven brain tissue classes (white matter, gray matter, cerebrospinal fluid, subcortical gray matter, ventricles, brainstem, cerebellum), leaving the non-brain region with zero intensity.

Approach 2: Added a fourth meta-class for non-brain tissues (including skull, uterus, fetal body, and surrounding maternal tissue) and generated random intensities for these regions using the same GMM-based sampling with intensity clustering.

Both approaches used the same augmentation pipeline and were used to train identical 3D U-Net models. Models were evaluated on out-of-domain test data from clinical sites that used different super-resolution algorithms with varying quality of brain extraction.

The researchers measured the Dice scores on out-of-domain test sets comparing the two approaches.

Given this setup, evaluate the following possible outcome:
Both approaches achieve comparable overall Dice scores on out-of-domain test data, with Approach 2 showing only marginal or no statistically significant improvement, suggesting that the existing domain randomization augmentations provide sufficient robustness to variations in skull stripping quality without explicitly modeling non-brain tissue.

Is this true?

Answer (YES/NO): NO